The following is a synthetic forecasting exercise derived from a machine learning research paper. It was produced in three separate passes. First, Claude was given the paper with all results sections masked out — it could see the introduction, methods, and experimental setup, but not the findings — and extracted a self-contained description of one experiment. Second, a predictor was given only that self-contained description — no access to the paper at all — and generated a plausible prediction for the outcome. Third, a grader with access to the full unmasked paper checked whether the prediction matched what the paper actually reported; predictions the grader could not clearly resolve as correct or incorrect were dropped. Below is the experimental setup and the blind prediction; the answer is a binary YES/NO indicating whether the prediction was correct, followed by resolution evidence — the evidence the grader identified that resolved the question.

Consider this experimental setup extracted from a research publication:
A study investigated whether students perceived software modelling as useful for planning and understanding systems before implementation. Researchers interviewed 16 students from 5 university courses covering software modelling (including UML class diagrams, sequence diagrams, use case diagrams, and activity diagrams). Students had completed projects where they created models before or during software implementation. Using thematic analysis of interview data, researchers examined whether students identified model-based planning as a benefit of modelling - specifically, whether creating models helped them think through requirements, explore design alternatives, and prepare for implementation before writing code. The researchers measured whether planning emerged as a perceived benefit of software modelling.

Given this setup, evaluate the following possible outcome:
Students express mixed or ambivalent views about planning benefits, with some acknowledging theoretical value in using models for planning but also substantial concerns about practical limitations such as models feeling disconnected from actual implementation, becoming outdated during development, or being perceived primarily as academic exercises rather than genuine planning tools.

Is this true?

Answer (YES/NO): NO